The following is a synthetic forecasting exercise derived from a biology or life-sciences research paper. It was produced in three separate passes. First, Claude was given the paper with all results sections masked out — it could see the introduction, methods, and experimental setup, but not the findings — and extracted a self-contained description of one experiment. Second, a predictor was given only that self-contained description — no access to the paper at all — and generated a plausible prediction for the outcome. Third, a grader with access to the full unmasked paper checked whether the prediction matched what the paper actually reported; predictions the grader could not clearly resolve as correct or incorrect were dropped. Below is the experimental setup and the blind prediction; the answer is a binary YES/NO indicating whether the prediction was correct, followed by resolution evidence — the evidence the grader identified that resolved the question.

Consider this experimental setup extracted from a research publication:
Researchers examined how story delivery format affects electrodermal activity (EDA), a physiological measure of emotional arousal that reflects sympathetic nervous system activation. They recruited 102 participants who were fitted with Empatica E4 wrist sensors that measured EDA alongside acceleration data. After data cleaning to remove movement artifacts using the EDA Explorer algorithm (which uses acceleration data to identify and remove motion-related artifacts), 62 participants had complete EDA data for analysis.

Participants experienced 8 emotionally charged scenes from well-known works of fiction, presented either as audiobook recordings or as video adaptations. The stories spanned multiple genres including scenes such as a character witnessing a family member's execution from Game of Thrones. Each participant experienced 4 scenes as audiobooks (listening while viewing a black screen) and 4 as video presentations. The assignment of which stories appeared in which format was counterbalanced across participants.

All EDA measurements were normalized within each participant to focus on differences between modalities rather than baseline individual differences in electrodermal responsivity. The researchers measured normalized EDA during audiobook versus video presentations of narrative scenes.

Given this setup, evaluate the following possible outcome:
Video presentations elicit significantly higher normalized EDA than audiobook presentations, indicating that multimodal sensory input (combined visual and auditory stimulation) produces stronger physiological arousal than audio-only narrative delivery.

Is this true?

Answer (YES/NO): NO